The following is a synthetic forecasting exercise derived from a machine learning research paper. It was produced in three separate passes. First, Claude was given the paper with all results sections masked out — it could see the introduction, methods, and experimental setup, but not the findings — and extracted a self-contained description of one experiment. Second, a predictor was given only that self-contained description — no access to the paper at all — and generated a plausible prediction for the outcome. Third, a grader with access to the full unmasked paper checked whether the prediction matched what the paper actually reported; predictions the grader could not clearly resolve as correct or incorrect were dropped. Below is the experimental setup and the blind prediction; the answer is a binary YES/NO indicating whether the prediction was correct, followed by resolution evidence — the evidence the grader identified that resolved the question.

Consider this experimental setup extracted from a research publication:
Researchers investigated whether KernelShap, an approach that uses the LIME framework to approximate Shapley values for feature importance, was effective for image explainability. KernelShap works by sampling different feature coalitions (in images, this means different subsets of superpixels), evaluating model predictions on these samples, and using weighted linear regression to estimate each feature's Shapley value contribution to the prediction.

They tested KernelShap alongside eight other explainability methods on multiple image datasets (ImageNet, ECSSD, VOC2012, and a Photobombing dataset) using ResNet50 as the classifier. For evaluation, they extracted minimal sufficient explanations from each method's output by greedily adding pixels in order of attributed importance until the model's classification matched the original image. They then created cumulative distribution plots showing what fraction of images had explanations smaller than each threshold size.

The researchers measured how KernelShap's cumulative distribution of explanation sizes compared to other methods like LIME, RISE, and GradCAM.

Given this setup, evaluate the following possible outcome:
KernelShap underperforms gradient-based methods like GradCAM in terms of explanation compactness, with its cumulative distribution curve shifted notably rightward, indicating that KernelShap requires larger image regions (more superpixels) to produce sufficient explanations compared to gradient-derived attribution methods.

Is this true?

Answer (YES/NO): YES